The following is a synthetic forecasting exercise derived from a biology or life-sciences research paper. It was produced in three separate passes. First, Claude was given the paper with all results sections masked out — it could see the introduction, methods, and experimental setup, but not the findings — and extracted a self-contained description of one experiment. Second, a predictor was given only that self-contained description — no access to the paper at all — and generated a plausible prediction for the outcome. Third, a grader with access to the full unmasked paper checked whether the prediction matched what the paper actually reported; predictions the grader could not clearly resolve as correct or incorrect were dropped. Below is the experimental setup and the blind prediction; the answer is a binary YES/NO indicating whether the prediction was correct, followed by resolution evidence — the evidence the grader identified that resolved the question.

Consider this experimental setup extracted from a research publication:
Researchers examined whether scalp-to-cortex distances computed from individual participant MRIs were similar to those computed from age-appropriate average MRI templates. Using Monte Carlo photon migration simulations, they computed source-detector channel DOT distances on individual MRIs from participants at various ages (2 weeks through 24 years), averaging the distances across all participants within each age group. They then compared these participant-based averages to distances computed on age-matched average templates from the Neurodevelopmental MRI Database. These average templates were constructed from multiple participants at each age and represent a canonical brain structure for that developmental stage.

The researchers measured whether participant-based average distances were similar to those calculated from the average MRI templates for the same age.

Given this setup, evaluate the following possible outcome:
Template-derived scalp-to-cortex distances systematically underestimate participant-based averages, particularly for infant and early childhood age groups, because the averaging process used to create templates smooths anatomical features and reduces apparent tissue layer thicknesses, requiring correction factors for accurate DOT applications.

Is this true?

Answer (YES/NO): NO